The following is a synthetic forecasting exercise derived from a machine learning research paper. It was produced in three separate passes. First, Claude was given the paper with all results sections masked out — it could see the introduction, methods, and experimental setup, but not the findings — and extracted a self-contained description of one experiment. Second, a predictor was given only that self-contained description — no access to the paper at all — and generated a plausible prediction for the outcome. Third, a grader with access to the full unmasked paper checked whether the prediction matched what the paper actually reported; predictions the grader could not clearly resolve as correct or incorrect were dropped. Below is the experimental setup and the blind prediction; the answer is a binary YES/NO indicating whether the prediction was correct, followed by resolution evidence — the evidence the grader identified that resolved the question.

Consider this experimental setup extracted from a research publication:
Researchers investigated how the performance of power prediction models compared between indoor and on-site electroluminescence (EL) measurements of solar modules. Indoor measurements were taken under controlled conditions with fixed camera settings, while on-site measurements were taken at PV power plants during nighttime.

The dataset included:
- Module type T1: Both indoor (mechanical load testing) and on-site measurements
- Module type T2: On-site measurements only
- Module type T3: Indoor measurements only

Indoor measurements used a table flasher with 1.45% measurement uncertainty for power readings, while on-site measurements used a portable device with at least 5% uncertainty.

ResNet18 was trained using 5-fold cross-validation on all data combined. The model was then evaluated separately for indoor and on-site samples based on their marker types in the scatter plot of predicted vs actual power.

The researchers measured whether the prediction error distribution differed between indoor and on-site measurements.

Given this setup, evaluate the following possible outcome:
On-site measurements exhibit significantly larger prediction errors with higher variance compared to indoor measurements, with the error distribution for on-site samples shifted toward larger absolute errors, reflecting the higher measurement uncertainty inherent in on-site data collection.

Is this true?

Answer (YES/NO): NO